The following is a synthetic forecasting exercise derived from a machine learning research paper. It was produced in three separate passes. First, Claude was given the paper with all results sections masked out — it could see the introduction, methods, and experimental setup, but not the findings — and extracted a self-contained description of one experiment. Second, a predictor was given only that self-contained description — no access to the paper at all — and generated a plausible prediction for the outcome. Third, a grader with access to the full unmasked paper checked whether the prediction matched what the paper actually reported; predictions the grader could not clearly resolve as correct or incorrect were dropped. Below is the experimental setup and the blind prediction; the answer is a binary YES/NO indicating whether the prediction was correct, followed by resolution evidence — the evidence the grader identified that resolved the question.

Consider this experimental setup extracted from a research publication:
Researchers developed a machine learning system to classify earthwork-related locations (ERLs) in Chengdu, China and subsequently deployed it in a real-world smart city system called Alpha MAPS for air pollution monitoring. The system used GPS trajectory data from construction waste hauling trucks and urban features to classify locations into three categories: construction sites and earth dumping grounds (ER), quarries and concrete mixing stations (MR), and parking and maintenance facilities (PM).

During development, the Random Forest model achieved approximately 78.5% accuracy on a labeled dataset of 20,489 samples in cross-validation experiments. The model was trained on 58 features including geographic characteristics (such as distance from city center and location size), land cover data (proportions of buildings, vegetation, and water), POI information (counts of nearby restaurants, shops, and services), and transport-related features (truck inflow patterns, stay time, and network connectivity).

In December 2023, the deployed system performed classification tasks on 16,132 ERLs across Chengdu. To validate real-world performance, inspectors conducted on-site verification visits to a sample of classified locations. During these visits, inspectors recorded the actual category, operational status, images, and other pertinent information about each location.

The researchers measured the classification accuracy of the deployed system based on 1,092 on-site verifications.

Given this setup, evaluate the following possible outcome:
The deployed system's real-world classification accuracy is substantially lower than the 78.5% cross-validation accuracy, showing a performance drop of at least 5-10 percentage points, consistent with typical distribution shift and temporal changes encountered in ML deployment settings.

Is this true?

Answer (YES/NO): NO